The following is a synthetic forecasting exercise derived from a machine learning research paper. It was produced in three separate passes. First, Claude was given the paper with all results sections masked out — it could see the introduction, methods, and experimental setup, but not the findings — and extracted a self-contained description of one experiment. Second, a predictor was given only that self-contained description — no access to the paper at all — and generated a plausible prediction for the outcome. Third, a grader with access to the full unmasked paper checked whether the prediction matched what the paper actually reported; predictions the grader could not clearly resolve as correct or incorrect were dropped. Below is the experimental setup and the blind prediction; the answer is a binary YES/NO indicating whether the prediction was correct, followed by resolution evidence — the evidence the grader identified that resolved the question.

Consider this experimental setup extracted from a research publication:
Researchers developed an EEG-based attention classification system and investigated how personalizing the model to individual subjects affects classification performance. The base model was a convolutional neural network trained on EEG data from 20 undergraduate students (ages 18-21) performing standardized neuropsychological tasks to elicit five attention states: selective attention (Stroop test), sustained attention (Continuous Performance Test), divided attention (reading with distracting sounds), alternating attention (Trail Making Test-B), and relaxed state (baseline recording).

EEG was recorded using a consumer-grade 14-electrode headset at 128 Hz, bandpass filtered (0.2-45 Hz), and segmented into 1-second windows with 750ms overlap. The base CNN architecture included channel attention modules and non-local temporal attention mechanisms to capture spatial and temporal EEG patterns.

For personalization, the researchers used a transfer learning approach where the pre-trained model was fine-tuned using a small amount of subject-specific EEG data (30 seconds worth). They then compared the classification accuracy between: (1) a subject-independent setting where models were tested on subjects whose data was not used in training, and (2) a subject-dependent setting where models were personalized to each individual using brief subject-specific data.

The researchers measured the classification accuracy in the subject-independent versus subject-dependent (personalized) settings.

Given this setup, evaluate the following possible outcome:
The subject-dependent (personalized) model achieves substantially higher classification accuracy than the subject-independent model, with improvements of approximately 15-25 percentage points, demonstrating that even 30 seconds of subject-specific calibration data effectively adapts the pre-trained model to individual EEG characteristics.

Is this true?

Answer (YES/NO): NO